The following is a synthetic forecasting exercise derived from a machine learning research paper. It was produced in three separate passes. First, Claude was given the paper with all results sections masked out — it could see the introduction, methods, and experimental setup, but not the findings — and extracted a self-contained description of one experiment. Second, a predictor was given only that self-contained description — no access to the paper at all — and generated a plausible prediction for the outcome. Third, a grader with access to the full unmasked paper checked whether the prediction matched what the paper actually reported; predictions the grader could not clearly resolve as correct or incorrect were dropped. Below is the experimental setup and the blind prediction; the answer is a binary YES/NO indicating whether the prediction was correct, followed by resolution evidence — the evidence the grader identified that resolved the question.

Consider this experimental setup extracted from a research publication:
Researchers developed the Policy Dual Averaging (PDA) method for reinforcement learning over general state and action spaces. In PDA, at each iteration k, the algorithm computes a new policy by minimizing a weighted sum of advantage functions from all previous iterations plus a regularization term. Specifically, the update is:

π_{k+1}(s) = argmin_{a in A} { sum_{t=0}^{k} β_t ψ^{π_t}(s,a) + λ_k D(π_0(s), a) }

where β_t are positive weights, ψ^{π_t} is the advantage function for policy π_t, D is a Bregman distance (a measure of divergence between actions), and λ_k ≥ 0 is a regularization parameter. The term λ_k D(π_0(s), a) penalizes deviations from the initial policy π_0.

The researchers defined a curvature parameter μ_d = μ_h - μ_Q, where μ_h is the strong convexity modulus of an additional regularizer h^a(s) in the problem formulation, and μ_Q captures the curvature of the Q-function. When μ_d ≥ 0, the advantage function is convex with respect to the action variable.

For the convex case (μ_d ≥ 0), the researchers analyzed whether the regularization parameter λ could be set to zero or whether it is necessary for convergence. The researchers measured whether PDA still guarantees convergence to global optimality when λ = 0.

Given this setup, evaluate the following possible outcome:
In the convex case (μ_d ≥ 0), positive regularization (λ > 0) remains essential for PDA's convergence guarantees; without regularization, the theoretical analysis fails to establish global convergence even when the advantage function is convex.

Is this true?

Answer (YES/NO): NO